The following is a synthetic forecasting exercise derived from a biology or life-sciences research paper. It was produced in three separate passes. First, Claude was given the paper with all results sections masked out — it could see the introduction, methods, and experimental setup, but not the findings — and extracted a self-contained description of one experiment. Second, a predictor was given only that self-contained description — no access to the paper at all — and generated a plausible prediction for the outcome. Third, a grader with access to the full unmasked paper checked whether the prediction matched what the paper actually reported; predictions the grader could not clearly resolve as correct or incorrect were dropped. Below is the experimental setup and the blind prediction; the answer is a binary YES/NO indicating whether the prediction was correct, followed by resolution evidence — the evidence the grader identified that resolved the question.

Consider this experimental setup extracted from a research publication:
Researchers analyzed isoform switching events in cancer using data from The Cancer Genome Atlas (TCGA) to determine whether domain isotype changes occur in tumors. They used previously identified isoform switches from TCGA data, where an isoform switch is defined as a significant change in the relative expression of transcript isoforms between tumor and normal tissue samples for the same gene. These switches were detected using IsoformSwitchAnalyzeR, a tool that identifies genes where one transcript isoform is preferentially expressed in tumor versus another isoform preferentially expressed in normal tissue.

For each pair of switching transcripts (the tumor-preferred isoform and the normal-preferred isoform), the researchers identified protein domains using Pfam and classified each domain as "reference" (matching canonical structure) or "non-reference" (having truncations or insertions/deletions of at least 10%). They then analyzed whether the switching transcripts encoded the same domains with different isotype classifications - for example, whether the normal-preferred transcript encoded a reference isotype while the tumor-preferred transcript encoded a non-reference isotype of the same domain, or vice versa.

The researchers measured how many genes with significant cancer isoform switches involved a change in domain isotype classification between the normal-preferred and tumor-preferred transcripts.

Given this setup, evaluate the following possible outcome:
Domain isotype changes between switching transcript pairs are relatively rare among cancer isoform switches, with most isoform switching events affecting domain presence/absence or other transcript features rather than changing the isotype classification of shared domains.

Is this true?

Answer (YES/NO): NO